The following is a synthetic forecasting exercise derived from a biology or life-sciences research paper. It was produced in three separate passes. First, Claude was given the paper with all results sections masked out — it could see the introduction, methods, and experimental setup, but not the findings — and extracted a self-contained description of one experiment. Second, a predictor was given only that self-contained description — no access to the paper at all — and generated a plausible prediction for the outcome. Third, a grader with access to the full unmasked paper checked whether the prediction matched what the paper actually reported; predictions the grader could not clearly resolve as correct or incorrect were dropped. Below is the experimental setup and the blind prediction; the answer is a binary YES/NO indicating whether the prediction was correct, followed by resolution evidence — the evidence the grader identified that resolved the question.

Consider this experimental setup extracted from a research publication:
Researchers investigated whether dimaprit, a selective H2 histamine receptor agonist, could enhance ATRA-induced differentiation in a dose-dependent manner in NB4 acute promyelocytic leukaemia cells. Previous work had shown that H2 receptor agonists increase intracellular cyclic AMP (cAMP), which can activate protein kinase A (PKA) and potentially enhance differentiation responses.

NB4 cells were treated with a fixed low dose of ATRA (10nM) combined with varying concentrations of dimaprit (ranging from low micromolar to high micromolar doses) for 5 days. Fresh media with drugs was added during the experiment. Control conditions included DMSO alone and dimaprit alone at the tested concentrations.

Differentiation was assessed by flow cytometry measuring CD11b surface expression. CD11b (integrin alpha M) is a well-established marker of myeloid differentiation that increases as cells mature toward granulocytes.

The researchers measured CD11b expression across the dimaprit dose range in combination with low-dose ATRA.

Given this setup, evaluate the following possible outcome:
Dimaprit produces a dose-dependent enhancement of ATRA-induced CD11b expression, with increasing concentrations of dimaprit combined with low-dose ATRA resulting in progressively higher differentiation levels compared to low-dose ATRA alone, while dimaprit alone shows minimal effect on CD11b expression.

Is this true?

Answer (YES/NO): YES